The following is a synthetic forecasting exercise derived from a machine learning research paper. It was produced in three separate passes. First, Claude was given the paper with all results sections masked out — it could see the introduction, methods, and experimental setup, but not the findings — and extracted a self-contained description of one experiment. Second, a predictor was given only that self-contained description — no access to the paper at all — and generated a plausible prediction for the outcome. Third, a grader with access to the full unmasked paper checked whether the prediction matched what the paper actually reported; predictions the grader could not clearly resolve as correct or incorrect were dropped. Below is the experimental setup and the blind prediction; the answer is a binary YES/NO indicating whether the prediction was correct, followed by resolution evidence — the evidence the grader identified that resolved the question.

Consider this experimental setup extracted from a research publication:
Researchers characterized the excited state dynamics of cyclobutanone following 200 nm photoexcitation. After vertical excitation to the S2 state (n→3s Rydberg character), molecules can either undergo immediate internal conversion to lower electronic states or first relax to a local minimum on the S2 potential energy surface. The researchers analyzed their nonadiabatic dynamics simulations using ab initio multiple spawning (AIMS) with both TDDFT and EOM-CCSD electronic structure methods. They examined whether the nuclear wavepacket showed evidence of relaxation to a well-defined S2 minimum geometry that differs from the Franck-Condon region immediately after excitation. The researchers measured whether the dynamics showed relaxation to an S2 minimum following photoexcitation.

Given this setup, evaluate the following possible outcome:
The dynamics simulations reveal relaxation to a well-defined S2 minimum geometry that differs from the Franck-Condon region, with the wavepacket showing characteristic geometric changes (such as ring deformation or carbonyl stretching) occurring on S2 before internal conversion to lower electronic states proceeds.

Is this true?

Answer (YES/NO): YES